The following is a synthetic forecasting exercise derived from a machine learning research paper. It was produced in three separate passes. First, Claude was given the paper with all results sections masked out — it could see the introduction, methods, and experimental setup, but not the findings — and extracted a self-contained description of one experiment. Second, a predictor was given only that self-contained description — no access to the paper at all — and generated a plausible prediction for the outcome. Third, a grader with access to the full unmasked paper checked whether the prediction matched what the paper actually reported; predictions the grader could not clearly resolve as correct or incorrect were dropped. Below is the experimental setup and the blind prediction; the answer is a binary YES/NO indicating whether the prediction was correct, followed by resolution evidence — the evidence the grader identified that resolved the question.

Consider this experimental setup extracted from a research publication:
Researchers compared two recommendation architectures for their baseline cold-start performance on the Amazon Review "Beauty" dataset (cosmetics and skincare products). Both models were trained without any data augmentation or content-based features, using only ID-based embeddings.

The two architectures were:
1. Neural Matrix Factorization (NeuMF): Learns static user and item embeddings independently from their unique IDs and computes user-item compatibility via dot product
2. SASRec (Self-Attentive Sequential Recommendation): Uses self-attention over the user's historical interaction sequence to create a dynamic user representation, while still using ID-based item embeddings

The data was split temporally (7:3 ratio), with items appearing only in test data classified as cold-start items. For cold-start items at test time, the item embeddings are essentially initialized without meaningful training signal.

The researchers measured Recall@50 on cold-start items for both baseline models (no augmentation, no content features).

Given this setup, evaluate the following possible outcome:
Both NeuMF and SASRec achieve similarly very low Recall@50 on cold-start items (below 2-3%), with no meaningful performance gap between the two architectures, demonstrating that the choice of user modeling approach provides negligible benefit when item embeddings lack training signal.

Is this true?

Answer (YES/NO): NO